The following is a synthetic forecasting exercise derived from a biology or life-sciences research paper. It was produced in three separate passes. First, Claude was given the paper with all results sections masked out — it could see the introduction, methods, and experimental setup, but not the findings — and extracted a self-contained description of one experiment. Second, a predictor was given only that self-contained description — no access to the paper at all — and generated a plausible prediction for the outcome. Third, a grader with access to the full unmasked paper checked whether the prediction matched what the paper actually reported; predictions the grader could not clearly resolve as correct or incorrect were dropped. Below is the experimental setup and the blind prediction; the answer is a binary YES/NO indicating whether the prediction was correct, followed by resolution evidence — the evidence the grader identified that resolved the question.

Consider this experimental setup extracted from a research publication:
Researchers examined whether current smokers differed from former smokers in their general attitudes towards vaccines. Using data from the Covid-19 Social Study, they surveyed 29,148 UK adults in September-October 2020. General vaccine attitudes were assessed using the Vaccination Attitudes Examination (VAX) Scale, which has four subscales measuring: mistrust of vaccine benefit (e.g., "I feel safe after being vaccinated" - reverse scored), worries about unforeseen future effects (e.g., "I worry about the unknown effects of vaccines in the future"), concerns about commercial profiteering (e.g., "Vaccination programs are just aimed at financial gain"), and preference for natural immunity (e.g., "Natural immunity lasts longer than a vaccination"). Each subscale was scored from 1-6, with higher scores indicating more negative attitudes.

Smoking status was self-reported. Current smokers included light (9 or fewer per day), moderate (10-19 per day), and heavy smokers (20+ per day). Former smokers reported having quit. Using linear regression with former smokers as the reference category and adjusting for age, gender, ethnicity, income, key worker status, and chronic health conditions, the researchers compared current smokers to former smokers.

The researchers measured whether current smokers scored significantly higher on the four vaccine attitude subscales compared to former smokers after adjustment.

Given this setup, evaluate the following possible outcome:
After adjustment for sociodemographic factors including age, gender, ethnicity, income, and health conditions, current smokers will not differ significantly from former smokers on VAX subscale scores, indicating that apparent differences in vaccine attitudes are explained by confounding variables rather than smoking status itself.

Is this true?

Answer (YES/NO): NO